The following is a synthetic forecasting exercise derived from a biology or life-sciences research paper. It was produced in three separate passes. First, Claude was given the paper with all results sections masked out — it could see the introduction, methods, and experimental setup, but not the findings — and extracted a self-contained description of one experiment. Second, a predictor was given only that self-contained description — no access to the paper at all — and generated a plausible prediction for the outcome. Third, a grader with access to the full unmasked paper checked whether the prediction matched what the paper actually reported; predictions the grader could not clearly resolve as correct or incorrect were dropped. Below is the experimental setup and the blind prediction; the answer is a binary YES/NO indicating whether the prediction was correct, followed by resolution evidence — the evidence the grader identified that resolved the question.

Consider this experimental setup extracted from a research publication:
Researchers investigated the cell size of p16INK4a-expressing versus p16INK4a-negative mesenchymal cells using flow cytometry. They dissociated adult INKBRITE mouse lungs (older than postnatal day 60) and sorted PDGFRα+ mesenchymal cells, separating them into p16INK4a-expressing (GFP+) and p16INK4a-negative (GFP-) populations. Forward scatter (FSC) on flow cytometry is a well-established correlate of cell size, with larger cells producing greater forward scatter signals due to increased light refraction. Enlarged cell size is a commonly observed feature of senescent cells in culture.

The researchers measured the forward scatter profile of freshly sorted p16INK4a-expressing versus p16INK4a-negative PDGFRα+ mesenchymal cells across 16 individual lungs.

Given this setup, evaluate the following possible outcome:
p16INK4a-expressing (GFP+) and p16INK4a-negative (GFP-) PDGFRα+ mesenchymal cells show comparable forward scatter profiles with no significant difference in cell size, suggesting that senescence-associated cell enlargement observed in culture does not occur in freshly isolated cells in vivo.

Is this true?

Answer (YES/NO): NO